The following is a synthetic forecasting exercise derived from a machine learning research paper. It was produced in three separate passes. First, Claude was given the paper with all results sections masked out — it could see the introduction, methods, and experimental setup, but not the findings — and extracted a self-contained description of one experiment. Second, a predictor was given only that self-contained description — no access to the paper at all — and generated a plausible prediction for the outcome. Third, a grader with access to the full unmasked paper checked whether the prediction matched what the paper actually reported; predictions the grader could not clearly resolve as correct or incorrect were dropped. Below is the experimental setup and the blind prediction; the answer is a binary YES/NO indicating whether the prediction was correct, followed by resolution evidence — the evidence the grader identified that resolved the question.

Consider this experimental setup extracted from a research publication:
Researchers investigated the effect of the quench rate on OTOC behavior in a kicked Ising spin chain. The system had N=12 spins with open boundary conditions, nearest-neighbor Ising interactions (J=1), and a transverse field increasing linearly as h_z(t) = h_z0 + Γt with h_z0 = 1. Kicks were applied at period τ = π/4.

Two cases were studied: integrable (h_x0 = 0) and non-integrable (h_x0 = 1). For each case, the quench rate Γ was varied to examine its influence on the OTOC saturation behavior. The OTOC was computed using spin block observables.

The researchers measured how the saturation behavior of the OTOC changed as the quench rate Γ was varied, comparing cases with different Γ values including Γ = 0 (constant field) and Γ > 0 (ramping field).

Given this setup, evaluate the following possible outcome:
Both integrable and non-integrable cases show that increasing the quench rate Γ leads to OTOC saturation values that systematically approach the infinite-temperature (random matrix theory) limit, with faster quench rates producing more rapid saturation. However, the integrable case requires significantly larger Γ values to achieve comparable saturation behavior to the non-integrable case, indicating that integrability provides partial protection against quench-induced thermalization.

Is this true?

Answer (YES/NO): NO